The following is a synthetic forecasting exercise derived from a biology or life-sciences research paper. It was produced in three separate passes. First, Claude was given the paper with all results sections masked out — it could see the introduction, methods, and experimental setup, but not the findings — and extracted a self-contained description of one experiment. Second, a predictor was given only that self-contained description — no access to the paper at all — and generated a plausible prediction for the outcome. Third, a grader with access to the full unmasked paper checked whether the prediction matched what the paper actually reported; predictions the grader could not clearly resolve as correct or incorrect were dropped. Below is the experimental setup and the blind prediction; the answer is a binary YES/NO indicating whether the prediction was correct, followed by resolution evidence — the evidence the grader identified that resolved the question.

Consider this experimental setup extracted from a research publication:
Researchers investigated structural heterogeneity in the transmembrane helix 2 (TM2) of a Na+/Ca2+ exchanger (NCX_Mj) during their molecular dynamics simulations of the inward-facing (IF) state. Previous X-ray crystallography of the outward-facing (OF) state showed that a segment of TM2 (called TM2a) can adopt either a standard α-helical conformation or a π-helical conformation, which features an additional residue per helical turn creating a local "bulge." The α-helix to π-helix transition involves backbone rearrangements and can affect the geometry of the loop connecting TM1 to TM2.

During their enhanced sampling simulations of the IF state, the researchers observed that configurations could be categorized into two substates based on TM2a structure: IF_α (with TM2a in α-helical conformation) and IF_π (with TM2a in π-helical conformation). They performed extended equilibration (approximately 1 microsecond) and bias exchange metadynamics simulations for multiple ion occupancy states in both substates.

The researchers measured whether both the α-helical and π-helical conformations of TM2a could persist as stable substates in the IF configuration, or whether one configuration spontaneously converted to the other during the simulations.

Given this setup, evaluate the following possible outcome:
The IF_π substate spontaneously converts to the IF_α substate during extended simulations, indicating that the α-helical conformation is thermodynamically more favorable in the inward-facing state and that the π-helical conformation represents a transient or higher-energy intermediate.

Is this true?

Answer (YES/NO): NO